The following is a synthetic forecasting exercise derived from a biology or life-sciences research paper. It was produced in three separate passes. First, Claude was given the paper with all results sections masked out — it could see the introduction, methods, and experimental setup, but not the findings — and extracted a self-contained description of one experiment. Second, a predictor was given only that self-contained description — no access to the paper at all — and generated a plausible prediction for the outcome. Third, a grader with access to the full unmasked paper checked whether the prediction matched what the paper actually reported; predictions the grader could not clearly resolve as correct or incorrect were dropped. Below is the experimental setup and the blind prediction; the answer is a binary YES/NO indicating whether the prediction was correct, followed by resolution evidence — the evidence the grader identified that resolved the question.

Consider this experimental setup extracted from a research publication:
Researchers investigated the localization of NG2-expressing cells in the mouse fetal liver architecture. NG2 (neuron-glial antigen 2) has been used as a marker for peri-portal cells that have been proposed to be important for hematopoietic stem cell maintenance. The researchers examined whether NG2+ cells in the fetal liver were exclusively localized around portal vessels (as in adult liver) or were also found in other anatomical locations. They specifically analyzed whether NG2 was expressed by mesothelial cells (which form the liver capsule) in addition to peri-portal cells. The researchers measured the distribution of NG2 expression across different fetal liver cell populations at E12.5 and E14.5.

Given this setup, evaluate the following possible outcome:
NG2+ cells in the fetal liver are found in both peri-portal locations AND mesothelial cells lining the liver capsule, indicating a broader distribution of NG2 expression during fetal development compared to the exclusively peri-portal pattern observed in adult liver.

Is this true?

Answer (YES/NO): YES